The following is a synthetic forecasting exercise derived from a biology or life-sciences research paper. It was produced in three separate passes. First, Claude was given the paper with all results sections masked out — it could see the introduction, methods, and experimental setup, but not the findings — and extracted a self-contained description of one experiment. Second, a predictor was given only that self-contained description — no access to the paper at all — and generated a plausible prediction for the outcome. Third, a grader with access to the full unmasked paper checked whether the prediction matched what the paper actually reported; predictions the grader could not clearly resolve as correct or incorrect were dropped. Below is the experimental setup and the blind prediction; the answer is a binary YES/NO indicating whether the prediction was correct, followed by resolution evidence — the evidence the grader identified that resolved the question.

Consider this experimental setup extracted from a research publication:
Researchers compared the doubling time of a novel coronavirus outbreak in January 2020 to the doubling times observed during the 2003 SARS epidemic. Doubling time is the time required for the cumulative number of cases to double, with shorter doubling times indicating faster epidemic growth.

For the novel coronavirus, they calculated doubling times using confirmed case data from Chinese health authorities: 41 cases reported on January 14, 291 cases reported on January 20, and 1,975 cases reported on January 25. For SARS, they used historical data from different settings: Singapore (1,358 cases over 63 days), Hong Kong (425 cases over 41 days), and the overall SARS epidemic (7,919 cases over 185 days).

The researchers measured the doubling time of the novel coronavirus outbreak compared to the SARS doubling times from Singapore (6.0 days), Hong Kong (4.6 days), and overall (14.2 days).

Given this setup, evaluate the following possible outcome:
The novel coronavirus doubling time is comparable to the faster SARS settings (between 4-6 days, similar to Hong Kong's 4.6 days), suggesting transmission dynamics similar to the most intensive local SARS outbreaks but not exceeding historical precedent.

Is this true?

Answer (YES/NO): NO